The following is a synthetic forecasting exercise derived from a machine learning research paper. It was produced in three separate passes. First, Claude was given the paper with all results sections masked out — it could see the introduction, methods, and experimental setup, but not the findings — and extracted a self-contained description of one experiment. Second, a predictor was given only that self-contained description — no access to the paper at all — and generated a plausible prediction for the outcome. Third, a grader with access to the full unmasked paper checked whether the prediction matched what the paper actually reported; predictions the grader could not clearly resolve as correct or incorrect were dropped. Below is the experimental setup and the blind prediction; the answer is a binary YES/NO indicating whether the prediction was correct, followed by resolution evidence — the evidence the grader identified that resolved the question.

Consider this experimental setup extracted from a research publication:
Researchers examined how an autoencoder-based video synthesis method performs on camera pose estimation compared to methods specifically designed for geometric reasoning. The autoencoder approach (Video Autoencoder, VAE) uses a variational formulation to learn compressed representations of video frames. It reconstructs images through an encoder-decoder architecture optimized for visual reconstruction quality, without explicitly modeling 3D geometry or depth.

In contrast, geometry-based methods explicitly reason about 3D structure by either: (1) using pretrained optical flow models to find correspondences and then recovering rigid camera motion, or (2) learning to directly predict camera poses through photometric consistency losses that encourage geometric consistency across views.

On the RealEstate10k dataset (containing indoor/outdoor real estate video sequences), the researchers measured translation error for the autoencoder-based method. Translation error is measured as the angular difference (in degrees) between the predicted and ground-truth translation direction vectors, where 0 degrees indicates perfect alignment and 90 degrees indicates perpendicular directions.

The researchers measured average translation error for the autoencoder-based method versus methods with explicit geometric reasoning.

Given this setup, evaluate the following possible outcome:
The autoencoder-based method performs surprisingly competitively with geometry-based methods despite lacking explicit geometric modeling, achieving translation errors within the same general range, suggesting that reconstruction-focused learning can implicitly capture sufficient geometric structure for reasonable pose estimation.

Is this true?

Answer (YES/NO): NO